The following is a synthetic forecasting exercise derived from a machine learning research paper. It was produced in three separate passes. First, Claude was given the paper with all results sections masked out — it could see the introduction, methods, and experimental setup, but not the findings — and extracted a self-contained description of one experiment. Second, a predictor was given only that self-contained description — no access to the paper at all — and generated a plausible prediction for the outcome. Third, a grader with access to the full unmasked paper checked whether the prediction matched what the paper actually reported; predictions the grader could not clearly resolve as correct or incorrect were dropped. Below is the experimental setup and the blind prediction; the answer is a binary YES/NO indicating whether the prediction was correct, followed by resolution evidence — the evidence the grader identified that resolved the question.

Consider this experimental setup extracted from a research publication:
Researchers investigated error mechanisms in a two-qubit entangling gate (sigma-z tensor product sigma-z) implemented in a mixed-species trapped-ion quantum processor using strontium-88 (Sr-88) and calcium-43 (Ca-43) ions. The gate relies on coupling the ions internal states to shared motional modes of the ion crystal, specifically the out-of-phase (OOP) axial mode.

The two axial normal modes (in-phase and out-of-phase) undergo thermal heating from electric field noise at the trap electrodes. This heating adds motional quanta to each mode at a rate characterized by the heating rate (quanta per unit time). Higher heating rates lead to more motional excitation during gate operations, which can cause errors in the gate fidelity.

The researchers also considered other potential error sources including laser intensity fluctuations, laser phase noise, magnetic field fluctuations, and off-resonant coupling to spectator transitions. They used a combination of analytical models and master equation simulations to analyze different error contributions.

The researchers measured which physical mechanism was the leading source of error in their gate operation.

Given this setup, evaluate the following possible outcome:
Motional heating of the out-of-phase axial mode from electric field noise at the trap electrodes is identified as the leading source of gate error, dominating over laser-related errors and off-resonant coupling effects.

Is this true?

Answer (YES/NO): NO